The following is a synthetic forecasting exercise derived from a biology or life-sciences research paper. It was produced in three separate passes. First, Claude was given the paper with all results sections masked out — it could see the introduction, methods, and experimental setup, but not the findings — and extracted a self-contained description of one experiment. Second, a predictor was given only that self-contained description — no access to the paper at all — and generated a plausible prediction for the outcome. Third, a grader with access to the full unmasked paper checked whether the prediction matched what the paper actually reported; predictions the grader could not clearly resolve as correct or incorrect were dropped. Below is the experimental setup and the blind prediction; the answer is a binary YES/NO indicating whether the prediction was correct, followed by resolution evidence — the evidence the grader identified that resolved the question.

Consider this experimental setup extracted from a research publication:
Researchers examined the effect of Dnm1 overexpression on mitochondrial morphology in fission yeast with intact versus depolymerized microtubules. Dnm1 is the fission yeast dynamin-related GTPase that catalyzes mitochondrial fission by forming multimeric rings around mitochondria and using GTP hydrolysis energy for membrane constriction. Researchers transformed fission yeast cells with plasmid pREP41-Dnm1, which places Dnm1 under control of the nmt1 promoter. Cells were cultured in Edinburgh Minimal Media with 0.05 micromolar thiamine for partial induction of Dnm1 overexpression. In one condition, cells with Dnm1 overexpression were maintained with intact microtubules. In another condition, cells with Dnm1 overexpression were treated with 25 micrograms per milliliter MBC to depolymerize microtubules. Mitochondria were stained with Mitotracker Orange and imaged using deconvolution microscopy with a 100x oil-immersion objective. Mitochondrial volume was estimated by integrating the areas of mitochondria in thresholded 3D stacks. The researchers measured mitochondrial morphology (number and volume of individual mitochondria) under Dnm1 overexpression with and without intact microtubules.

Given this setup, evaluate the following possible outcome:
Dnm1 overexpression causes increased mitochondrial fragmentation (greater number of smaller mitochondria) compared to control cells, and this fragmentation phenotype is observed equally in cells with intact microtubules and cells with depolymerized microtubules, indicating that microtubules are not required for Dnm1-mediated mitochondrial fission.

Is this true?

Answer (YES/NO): NO